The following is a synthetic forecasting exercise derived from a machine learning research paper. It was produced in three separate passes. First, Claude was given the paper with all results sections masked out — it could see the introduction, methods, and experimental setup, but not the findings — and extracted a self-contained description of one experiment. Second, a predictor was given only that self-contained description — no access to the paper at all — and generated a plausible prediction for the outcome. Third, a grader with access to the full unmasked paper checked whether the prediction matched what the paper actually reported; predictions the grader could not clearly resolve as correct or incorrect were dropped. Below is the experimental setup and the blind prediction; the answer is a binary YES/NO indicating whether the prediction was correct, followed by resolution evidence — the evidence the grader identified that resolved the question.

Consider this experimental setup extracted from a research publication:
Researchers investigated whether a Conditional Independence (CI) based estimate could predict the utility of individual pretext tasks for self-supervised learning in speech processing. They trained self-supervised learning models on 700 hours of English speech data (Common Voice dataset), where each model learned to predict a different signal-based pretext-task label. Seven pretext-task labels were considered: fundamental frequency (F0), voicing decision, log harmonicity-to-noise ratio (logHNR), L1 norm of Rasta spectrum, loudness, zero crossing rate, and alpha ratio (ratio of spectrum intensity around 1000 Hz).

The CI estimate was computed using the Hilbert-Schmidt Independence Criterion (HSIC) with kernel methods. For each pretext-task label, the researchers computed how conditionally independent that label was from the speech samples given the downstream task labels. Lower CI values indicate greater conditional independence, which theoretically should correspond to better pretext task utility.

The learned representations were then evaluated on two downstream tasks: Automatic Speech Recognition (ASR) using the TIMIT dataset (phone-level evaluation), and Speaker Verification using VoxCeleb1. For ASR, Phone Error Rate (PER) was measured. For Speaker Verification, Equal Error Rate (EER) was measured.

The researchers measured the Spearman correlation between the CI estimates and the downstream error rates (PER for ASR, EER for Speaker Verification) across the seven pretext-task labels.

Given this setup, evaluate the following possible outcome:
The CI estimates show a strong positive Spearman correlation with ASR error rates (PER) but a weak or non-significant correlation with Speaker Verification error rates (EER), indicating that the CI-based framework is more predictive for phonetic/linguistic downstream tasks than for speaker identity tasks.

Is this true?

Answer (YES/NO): NO